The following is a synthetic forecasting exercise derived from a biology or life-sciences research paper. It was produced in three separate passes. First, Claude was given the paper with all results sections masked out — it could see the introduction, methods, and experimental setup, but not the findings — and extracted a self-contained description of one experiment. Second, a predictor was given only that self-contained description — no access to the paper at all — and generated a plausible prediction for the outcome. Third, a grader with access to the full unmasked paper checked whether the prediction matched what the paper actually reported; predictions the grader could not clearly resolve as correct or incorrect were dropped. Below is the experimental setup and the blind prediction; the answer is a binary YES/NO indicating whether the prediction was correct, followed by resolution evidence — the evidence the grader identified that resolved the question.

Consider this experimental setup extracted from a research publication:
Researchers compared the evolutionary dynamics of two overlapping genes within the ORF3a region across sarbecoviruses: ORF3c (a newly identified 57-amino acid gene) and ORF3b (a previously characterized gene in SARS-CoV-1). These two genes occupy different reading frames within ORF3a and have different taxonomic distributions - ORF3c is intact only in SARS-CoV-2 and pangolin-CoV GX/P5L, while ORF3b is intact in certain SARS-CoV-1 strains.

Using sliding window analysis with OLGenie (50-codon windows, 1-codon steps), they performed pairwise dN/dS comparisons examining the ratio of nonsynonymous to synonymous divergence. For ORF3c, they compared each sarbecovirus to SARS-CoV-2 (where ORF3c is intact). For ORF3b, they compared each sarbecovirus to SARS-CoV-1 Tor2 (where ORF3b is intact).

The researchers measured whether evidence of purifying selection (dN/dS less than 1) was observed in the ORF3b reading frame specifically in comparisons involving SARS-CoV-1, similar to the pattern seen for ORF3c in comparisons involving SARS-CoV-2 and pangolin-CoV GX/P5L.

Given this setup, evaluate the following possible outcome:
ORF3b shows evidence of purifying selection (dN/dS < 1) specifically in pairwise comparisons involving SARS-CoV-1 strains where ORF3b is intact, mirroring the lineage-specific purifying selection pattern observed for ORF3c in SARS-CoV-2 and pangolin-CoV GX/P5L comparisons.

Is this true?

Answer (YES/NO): NO